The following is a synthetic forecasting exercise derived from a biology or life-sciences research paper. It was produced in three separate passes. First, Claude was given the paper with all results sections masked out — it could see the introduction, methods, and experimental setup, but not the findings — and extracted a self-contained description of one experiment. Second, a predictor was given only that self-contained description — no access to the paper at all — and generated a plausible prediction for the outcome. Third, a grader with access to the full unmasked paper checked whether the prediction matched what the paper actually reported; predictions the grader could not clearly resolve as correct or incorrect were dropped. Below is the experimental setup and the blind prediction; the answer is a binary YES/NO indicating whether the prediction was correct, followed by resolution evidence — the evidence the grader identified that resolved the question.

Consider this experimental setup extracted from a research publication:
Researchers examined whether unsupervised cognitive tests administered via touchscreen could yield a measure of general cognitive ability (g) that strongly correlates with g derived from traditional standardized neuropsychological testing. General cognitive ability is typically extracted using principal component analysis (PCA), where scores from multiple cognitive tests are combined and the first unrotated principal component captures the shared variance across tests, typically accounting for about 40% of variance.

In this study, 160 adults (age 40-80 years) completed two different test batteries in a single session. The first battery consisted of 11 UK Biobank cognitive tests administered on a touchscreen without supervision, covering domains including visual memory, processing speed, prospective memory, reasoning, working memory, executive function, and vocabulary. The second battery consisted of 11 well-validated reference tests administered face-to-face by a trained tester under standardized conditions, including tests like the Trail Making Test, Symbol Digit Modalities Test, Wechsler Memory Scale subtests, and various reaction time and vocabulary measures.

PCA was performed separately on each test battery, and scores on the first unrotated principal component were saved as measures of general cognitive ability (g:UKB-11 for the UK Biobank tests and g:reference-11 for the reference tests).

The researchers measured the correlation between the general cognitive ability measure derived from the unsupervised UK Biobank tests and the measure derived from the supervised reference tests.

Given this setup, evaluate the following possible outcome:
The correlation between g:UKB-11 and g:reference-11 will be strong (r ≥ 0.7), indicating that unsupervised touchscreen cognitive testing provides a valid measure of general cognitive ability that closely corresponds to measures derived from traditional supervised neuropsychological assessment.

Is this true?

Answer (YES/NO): YES